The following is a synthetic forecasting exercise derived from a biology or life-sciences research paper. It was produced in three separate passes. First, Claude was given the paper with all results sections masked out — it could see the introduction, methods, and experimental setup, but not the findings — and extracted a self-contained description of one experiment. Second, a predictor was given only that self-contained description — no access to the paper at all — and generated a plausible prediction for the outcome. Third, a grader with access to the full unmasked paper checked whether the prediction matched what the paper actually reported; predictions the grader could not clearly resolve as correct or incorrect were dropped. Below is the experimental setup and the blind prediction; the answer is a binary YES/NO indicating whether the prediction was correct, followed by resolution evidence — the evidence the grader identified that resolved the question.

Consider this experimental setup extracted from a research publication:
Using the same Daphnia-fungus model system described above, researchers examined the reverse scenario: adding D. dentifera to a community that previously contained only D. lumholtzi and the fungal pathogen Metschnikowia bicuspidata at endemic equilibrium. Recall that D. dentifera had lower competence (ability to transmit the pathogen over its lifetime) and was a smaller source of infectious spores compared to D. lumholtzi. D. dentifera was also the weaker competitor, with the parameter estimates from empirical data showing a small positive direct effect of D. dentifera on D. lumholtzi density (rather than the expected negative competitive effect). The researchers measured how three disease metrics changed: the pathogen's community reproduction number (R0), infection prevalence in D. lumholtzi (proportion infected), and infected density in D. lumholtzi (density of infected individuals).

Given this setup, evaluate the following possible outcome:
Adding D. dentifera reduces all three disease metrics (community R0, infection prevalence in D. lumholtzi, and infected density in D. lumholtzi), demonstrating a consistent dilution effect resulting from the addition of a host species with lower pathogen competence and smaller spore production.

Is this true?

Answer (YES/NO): NO